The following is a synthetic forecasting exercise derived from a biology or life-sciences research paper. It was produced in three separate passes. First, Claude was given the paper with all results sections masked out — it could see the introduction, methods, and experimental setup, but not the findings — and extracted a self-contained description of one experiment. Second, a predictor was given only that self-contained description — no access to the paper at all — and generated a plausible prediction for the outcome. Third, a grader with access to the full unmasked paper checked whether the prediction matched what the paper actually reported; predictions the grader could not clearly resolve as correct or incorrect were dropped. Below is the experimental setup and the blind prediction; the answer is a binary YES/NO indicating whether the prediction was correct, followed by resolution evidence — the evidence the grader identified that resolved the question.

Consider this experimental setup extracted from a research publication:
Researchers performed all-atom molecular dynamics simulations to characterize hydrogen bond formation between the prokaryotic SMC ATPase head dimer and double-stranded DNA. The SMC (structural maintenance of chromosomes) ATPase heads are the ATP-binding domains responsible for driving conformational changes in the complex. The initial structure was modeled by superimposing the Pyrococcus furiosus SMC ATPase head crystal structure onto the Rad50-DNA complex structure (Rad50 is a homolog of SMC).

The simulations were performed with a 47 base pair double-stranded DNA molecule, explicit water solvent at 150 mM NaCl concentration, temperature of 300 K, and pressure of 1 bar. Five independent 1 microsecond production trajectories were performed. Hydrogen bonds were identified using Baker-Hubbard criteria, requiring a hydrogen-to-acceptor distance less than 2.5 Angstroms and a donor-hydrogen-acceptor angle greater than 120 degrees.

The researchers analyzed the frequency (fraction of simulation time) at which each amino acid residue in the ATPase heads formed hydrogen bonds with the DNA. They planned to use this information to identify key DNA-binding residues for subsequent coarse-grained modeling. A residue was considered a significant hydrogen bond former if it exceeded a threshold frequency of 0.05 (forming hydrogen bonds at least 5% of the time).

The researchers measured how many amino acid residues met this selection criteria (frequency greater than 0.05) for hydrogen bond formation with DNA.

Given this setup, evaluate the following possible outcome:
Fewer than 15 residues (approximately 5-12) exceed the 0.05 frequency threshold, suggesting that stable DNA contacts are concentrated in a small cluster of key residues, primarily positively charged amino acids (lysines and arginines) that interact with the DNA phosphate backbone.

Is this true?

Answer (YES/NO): NO